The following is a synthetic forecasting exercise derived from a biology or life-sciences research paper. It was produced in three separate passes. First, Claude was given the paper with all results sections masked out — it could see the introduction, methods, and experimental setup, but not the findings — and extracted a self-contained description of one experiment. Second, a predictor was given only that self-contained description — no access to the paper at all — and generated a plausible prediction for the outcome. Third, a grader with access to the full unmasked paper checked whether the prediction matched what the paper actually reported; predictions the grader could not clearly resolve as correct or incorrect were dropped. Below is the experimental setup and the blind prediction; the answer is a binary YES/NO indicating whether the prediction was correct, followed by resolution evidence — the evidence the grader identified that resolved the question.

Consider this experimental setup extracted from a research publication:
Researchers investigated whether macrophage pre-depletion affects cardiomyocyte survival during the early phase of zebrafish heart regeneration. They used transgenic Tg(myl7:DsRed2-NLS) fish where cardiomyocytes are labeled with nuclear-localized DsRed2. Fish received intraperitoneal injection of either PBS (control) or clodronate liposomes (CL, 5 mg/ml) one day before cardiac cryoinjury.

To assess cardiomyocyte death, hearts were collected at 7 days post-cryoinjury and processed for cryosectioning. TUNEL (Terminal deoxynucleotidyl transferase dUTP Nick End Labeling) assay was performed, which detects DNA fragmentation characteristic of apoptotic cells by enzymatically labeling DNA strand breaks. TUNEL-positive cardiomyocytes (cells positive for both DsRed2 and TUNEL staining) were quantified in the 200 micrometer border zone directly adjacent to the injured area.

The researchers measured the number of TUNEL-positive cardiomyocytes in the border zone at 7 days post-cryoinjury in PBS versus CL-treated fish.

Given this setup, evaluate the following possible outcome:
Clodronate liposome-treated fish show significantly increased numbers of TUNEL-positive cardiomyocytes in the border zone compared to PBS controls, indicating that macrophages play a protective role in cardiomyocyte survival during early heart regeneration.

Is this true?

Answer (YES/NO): YES